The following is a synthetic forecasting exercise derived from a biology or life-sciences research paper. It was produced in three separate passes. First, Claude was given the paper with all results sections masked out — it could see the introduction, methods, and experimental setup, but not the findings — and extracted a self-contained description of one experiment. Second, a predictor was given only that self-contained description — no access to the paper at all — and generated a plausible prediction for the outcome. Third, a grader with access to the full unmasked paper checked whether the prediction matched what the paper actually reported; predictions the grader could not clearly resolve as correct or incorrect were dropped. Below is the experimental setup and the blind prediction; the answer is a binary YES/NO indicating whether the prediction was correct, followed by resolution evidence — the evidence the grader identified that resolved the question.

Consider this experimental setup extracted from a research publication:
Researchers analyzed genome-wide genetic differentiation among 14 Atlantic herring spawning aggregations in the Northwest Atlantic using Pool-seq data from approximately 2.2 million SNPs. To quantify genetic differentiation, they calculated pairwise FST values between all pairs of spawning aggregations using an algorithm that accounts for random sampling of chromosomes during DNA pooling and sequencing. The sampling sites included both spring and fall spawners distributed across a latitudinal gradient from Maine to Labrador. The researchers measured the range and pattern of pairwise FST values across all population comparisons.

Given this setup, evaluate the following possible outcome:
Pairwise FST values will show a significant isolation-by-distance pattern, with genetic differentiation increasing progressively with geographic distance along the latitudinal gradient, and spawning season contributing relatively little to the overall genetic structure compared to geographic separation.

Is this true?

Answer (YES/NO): NO